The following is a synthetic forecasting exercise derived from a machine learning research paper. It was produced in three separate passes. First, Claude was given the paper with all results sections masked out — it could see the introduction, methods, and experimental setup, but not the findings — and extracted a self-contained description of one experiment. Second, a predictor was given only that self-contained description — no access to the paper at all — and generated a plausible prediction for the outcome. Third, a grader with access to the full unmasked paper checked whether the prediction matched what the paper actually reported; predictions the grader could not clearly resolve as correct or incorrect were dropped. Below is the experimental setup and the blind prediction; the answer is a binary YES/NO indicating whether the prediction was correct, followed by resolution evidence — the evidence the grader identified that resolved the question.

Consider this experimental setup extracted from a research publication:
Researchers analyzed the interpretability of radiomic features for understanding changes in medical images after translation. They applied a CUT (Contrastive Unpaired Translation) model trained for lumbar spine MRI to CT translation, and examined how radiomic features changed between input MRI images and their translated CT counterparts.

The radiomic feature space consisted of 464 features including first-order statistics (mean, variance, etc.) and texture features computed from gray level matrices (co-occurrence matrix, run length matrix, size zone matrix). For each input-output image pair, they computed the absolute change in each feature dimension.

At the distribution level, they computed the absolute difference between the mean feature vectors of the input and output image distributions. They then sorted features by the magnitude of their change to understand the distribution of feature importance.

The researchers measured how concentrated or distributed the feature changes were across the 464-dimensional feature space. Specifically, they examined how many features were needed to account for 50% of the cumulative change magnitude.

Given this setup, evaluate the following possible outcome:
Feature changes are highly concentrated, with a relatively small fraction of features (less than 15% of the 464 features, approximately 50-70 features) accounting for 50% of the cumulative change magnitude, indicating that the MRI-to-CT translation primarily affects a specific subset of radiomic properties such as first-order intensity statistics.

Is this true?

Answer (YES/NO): NO